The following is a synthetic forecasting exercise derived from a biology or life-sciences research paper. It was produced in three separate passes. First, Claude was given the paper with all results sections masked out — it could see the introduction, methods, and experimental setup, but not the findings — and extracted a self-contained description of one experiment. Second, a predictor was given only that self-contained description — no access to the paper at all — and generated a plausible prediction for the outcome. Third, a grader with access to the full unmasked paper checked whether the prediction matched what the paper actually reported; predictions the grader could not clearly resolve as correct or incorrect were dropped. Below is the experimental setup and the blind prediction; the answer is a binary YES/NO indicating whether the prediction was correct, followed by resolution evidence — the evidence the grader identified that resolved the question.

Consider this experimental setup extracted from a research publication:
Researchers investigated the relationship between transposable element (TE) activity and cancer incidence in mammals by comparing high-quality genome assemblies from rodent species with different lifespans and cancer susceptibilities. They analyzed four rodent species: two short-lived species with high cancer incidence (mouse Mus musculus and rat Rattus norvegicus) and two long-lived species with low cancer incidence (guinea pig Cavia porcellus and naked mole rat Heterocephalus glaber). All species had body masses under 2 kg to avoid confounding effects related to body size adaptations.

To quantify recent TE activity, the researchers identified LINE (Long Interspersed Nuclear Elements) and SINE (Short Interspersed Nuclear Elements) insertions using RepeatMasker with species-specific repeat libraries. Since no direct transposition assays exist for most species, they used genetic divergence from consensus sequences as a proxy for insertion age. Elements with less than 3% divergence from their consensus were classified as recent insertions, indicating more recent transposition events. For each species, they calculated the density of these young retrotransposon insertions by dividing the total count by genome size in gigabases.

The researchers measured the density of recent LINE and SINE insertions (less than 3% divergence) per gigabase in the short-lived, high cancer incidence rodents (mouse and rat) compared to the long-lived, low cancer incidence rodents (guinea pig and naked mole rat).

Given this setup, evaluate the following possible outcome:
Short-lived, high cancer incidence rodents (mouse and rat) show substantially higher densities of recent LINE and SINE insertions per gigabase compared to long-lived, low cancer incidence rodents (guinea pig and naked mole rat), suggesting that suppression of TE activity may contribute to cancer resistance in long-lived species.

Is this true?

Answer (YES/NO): YES